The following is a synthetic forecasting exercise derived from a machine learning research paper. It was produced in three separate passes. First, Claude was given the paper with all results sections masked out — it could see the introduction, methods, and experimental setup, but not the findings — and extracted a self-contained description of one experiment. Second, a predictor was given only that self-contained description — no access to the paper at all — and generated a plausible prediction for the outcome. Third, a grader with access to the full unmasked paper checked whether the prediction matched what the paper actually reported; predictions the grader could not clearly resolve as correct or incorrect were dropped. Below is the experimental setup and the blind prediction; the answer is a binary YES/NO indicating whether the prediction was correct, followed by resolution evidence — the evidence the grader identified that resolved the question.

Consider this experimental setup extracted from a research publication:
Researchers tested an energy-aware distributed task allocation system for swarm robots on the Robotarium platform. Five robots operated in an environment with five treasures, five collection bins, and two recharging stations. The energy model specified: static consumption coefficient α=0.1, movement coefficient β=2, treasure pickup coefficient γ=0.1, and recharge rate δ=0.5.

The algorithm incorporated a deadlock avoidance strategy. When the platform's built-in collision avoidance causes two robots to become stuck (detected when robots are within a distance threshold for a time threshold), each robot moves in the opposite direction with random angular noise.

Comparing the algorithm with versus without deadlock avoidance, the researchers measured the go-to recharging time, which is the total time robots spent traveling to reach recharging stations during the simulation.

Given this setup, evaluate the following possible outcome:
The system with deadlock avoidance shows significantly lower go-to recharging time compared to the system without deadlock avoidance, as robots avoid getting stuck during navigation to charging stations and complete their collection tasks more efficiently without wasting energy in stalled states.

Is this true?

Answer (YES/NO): NO